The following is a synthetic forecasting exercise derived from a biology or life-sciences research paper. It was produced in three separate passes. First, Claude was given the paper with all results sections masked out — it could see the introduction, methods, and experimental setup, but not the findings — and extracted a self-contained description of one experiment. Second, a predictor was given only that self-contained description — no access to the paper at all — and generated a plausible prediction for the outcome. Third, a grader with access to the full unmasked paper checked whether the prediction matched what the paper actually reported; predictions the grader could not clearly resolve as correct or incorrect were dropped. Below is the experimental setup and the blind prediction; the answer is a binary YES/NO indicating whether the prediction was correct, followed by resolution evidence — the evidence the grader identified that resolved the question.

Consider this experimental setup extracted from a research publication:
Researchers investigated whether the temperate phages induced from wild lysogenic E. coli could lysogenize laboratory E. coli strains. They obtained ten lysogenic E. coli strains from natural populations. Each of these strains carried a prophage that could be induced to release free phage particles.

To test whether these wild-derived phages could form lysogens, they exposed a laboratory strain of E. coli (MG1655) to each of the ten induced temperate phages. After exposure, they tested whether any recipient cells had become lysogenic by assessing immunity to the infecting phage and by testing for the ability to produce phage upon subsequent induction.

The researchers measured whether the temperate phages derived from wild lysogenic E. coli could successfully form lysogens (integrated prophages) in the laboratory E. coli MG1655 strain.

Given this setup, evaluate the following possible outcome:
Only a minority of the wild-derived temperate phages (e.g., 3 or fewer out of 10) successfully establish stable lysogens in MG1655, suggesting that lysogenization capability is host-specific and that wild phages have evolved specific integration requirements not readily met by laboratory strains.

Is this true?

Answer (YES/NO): NO